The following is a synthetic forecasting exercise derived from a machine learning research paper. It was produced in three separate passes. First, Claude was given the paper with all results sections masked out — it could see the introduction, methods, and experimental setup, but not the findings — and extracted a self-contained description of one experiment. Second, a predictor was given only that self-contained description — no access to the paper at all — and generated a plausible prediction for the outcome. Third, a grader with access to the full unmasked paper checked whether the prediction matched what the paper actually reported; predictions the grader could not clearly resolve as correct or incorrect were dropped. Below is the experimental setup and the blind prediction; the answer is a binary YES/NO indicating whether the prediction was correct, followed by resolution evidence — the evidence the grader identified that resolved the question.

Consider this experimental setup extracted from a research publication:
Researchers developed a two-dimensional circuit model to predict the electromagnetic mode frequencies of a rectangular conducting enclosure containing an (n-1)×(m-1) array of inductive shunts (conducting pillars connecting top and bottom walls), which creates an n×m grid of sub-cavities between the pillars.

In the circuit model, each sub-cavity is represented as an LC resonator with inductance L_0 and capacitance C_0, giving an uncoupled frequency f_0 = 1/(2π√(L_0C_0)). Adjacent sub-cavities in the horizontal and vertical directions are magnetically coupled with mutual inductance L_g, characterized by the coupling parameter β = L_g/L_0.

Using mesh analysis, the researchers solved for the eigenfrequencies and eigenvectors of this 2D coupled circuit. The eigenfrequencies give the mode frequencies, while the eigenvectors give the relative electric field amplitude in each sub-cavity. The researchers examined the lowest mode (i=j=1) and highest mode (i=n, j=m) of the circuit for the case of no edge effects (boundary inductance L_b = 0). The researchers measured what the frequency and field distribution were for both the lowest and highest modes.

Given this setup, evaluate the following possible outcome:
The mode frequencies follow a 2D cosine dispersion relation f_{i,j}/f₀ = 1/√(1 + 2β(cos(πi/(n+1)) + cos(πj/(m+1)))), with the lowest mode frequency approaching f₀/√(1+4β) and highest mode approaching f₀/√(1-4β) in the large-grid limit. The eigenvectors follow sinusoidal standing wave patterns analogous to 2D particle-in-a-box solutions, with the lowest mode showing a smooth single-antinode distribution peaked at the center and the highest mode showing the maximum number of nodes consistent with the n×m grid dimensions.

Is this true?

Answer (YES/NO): NO